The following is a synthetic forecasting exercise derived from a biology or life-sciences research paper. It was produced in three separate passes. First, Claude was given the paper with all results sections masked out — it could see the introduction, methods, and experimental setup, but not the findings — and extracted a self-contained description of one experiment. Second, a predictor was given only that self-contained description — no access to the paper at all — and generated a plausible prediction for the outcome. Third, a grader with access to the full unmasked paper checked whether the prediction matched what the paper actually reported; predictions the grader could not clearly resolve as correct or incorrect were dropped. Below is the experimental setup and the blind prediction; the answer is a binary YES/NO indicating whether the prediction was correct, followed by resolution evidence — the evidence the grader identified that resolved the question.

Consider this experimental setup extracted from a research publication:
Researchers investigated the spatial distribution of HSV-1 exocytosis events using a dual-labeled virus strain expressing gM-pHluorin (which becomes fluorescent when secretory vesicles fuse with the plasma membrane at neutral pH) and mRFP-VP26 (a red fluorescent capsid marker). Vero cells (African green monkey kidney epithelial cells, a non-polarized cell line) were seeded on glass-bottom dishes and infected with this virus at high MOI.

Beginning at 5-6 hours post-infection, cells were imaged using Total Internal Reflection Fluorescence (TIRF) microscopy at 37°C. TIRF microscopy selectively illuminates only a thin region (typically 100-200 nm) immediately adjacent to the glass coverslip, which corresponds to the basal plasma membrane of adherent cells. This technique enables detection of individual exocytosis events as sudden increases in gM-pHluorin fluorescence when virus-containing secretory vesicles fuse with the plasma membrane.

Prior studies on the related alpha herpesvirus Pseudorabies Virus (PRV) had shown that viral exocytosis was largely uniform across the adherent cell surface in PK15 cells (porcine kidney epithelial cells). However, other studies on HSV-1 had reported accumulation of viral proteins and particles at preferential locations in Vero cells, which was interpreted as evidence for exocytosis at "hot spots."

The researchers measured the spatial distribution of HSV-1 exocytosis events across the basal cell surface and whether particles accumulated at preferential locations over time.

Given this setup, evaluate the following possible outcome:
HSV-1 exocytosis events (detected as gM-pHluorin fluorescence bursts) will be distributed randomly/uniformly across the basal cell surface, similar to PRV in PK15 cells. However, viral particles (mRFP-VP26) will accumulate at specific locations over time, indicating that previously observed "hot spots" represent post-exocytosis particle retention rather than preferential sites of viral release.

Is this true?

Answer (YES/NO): NO